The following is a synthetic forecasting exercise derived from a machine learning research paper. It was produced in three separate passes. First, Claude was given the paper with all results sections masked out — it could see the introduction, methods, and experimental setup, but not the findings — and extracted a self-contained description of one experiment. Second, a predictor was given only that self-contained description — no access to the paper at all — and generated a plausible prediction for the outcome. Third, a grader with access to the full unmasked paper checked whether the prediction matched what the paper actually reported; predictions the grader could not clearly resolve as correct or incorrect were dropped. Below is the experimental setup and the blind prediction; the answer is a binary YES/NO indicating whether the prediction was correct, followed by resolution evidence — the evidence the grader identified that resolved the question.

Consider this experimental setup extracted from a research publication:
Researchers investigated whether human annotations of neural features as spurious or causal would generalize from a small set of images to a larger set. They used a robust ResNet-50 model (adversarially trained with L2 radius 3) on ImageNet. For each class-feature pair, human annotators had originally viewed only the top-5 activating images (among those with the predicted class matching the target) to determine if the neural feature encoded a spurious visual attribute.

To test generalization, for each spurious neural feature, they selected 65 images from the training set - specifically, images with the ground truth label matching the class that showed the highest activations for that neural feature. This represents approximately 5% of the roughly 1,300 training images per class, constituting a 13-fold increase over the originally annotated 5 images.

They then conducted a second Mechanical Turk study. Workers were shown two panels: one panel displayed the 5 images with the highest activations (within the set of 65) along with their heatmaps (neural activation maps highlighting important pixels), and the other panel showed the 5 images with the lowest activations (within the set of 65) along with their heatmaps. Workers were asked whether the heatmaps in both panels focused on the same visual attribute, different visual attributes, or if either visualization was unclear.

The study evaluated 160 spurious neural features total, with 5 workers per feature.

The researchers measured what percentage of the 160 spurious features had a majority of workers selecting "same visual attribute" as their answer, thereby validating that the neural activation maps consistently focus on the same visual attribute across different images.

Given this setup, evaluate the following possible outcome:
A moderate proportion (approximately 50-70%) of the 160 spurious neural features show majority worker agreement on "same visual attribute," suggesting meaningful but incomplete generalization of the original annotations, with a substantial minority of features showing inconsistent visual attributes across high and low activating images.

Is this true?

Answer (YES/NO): NO